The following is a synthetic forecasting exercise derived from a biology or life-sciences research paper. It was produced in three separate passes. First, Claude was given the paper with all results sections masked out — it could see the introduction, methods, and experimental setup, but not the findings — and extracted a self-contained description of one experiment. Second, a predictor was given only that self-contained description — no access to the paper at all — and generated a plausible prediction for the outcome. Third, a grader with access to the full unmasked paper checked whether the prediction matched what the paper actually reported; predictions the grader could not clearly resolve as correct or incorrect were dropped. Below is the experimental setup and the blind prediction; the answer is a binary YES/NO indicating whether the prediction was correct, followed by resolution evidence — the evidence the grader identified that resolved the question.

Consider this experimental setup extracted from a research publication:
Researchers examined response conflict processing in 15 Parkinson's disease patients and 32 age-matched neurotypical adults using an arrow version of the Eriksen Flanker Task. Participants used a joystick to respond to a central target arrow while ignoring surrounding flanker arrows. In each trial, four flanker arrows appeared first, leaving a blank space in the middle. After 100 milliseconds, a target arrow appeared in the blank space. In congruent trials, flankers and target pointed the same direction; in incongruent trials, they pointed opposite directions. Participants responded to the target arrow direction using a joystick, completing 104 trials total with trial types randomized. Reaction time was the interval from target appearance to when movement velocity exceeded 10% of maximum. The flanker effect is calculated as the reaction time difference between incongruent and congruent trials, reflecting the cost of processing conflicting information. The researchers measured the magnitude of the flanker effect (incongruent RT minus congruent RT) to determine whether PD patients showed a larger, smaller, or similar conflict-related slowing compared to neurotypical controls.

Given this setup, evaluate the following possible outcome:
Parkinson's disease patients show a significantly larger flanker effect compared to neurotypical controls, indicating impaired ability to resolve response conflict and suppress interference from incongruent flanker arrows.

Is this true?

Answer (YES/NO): NO